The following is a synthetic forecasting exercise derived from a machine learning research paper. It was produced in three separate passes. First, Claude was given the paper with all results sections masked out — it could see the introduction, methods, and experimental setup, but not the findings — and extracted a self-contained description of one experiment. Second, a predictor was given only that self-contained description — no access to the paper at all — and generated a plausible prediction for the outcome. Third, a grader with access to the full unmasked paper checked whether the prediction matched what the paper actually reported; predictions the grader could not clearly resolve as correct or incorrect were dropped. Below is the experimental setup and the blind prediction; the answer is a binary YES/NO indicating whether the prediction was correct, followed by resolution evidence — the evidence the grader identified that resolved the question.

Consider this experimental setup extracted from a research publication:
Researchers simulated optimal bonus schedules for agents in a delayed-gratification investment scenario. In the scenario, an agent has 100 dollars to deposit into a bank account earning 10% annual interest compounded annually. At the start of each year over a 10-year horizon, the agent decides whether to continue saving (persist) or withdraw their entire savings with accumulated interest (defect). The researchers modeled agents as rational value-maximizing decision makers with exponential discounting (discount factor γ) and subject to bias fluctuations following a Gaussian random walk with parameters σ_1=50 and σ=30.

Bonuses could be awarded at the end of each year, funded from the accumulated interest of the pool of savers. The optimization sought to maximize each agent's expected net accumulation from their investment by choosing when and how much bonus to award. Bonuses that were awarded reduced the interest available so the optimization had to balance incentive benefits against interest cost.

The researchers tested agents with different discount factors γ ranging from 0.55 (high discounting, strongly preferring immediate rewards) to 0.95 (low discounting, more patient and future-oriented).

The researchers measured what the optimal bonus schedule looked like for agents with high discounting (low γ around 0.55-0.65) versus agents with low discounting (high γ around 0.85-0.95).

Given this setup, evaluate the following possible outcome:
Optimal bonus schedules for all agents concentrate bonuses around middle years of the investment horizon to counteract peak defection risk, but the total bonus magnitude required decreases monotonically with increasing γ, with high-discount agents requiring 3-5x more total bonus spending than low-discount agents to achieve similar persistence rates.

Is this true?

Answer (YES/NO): NO